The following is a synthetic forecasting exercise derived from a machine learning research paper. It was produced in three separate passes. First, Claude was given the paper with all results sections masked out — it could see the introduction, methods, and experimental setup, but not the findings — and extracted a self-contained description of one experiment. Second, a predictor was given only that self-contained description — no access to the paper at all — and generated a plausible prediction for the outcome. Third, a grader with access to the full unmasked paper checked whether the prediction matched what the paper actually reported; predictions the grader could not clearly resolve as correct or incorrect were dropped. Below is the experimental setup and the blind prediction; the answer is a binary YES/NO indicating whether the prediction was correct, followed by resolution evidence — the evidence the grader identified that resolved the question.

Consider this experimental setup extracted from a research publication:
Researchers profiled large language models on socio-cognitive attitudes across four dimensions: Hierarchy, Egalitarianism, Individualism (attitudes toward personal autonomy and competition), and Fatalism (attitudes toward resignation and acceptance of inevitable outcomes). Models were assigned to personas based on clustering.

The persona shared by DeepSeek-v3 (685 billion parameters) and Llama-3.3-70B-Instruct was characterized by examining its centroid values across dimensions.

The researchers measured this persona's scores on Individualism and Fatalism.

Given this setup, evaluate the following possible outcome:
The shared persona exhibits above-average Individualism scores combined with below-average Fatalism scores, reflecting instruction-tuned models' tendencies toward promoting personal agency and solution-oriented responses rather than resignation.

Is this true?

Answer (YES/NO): YES